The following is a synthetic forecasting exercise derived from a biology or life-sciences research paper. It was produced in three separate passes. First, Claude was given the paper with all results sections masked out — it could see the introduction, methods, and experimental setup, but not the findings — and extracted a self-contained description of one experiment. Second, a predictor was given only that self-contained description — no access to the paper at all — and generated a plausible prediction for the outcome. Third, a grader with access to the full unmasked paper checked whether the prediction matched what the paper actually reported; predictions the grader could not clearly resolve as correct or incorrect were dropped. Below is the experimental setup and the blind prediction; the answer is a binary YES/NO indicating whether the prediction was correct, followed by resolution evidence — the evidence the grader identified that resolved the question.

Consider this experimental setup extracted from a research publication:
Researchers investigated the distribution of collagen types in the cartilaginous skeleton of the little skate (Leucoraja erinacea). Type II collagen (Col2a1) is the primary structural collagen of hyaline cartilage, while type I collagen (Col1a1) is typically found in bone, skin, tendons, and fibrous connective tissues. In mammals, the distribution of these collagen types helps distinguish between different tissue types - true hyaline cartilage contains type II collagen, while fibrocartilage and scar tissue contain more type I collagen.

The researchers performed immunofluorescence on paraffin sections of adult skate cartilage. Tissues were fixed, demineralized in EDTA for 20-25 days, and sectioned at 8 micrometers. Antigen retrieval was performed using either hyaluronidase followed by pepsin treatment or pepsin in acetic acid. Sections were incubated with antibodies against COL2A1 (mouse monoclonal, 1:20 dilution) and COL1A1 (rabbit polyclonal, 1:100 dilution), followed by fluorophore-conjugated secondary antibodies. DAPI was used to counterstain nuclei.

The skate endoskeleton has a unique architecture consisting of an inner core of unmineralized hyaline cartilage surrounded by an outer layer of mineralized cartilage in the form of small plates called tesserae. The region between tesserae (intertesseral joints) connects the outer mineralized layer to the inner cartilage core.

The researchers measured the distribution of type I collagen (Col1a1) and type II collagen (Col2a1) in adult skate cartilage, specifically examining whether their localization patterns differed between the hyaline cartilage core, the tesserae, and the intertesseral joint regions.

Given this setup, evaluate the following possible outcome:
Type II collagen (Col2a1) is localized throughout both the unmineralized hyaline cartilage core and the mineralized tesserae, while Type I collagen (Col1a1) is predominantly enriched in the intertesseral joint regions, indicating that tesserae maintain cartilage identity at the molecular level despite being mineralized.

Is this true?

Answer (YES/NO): NO